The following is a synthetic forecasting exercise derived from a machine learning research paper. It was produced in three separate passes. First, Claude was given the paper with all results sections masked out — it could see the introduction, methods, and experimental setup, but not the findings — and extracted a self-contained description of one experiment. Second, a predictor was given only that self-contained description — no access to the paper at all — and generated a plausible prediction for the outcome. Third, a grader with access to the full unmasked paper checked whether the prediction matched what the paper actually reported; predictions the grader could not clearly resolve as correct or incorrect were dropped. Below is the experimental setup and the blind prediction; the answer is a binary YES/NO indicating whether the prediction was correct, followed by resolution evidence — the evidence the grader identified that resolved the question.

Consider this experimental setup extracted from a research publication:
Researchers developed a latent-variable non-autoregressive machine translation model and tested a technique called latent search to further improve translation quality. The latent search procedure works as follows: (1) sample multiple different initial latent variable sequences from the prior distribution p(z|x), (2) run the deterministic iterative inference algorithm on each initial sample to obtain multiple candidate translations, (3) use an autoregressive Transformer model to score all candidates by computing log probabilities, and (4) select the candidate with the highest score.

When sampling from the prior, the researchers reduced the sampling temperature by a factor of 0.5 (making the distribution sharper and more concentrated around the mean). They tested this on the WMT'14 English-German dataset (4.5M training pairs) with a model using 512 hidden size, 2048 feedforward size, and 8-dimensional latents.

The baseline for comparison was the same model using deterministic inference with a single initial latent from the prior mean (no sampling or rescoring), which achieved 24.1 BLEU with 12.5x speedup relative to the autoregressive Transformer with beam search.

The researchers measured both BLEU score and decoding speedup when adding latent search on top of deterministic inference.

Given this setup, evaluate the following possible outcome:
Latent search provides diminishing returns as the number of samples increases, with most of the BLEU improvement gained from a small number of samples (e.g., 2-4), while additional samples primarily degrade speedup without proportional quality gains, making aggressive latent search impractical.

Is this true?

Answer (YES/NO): NO